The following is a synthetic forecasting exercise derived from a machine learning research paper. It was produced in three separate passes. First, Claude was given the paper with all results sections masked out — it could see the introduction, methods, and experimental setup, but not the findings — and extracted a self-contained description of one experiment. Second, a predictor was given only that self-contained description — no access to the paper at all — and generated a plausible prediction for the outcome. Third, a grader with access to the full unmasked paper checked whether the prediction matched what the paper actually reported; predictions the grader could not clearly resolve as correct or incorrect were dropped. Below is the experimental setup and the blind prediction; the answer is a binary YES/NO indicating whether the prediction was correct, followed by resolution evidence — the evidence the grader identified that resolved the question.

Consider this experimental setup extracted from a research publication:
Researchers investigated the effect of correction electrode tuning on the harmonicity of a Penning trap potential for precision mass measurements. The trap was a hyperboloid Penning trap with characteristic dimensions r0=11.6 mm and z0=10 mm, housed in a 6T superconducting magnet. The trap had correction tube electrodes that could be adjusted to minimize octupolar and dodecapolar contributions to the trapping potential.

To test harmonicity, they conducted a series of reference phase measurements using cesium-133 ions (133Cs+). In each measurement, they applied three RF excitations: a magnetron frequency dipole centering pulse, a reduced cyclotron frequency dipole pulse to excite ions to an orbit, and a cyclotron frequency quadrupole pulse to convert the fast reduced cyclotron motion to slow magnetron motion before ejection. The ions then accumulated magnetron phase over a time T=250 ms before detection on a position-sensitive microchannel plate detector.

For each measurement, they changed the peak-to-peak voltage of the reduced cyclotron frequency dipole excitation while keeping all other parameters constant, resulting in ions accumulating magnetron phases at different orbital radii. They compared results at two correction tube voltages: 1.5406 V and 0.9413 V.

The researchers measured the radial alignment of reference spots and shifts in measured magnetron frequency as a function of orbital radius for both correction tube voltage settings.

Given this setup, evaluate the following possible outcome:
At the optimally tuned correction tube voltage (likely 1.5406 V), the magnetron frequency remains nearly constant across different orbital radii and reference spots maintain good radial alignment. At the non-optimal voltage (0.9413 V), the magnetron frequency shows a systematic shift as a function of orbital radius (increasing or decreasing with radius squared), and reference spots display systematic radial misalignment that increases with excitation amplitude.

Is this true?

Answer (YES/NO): NO